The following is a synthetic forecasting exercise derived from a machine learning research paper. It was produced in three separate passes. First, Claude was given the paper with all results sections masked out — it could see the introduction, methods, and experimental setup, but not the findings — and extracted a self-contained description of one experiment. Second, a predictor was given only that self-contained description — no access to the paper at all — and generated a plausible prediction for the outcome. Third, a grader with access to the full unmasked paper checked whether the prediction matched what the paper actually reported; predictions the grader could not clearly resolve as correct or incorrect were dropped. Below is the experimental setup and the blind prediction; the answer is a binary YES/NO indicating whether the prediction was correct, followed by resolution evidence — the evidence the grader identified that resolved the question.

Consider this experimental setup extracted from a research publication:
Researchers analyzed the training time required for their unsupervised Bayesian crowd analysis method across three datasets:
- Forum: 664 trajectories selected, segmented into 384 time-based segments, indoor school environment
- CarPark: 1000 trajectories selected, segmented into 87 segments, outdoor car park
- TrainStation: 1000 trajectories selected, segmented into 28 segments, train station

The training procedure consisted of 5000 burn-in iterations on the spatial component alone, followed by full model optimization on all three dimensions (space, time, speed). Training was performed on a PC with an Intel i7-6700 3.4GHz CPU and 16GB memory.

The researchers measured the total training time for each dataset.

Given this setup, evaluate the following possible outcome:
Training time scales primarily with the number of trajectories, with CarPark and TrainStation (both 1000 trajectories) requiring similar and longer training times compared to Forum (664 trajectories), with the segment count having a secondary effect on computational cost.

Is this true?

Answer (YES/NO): NO